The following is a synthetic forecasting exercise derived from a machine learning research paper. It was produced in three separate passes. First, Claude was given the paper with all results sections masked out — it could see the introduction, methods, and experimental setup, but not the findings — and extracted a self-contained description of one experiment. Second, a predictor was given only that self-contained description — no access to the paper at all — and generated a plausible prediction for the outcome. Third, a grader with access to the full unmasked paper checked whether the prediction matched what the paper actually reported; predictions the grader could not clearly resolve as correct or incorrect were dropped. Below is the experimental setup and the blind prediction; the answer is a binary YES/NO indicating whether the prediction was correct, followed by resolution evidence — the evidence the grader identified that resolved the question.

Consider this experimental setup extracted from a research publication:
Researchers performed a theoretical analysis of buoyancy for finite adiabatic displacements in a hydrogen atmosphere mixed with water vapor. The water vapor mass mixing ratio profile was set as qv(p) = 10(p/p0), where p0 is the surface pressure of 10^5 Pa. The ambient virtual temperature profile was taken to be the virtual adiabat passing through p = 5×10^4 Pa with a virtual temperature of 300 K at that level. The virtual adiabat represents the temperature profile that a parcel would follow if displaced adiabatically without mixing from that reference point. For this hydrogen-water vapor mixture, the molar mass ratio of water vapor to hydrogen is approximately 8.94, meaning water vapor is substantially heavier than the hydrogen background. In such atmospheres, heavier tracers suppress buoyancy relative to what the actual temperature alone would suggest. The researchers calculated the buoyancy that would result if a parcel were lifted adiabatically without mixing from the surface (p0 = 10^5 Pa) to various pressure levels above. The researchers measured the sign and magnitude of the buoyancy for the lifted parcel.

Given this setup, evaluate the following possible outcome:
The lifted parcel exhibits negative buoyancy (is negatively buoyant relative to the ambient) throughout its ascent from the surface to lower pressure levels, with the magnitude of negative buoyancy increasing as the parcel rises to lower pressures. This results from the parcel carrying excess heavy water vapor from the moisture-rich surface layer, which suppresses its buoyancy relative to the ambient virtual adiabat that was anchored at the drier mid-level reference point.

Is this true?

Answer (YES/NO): NO